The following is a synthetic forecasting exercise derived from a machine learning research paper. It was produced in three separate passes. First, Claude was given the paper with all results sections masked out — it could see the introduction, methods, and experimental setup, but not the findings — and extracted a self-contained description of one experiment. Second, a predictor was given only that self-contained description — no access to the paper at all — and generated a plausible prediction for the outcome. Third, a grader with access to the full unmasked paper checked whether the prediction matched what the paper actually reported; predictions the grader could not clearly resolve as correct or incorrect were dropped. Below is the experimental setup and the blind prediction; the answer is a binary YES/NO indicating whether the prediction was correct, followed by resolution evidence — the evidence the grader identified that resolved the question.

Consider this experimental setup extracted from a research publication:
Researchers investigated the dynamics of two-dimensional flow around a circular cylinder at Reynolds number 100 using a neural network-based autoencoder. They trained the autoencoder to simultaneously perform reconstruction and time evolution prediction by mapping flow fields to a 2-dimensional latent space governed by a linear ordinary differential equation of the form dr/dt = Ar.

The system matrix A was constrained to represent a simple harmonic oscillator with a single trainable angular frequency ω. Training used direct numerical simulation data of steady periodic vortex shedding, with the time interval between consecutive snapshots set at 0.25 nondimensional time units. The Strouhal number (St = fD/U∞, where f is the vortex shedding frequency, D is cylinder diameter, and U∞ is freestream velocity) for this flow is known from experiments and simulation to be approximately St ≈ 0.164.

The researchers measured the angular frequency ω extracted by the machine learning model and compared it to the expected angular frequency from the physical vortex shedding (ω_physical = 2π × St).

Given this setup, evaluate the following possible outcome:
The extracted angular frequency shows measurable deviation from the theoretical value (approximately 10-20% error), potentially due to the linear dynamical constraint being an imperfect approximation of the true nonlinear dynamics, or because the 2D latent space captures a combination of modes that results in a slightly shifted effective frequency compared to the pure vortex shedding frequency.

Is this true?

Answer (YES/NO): NO